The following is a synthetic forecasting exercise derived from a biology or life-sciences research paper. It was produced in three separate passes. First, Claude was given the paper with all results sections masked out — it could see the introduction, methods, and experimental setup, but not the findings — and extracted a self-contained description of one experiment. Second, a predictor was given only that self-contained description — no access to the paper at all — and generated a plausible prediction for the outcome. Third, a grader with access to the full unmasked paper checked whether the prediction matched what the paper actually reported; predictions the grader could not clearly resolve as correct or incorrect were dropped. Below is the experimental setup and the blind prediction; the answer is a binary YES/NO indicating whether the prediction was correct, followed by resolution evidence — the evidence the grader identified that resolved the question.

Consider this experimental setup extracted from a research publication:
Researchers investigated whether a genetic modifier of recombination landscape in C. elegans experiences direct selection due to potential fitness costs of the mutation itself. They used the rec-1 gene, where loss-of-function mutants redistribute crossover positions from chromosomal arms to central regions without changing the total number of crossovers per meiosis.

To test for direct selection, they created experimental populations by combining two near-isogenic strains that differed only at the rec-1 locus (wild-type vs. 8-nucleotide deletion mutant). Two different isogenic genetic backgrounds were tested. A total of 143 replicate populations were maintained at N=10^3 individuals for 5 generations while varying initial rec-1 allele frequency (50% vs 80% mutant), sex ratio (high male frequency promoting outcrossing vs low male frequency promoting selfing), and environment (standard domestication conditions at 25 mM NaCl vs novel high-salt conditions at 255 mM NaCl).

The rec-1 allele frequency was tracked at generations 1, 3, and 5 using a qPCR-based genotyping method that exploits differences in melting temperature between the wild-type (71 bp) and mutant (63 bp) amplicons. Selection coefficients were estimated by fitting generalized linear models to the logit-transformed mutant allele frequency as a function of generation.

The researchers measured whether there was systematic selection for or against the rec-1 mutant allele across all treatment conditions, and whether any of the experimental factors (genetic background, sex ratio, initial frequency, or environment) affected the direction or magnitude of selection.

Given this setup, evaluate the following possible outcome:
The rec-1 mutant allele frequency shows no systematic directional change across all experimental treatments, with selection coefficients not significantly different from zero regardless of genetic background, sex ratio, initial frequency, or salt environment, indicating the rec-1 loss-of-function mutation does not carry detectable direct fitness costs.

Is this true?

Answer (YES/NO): NO